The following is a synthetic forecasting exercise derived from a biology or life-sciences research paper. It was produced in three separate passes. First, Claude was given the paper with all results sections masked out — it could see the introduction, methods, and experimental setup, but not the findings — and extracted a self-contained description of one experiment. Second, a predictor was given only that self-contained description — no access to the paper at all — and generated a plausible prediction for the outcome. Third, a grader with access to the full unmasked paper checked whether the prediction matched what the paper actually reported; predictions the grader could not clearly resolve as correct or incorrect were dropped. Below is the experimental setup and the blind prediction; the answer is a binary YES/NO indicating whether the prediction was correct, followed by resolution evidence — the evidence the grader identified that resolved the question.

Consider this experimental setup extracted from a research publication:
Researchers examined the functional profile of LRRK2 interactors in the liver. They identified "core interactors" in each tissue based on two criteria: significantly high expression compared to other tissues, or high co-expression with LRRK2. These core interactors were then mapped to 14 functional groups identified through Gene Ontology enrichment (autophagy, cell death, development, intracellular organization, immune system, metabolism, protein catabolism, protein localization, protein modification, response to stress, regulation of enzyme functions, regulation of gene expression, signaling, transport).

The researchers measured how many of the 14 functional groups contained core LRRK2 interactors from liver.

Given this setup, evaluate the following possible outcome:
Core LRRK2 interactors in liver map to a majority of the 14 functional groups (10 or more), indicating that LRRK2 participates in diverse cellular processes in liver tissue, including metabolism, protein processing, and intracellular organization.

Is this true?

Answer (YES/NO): NO